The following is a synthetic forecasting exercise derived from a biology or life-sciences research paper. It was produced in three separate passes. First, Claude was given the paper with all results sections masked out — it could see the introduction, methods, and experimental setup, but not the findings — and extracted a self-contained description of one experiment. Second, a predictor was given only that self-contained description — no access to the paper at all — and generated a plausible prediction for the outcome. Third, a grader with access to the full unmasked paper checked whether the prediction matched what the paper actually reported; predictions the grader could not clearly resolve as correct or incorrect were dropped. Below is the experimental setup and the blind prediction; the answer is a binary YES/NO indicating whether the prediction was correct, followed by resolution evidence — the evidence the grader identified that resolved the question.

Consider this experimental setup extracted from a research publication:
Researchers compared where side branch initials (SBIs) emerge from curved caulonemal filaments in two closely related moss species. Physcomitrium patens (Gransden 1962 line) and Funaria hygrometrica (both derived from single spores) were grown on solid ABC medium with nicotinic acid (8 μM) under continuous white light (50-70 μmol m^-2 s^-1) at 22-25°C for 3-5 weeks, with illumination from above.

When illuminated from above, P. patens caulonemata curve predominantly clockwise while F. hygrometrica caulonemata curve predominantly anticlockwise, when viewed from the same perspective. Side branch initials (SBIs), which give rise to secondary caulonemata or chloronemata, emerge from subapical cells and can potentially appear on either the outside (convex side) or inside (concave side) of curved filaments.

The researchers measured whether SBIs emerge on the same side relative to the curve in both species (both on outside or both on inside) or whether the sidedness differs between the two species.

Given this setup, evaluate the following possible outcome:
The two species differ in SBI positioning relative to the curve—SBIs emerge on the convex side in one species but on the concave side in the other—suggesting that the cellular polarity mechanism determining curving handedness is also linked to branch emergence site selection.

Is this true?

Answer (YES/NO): YES